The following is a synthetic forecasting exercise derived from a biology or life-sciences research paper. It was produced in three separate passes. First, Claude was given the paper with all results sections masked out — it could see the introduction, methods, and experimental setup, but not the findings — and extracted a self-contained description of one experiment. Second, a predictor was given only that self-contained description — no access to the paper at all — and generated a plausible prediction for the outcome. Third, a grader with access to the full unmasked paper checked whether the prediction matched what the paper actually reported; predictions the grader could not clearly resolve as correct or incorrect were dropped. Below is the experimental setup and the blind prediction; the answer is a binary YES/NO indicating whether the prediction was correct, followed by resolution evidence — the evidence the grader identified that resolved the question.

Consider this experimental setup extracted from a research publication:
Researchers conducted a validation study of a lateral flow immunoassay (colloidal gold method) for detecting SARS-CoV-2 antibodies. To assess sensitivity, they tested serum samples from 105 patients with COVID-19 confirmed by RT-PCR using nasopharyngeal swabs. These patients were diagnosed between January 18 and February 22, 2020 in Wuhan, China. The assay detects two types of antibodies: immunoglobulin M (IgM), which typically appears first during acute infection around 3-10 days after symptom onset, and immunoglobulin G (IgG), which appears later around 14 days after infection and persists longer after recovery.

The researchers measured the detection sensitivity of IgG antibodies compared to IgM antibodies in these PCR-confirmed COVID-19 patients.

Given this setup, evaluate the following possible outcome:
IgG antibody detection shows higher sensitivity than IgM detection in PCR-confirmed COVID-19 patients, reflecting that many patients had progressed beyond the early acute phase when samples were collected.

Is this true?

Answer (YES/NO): YES